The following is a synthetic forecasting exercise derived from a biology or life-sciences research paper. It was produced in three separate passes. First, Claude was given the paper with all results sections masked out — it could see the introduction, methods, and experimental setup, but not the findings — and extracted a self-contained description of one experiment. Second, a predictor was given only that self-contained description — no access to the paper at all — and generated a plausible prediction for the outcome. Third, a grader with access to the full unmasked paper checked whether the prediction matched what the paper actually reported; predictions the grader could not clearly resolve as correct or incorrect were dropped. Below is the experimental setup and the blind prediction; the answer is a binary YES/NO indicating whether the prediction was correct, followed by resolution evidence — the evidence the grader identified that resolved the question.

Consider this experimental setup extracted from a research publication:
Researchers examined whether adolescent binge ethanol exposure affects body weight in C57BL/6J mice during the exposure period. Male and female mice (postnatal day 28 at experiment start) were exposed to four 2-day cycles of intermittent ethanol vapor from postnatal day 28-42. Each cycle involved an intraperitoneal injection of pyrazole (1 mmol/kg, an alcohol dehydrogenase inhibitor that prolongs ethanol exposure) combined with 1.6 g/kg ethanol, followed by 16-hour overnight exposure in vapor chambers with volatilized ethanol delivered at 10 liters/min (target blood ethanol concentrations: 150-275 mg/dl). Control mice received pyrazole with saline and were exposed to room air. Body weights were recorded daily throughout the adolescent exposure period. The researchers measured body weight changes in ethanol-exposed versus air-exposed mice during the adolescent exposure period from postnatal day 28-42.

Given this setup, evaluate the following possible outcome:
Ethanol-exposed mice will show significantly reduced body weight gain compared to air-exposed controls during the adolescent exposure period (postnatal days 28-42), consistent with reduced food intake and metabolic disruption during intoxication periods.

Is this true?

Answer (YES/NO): NO